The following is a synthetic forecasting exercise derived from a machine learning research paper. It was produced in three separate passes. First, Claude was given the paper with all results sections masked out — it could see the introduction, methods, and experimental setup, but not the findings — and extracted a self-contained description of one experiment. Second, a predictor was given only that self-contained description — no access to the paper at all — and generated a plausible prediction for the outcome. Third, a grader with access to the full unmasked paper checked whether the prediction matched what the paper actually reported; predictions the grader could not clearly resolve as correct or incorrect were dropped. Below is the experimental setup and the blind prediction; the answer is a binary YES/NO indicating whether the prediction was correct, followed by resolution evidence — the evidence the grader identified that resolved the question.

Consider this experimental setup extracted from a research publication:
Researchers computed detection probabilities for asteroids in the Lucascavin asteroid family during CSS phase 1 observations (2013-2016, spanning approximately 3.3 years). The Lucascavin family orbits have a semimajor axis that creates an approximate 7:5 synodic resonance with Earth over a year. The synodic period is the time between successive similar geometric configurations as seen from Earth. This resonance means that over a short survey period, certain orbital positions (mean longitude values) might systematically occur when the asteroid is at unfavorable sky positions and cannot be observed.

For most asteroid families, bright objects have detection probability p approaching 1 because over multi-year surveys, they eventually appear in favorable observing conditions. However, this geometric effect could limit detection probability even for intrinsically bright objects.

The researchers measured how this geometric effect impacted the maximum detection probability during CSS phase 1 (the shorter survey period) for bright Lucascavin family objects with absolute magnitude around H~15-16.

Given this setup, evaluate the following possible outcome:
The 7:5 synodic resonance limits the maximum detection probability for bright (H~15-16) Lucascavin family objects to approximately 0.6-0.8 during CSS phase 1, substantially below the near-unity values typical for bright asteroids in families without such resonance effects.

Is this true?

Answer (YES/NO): NO